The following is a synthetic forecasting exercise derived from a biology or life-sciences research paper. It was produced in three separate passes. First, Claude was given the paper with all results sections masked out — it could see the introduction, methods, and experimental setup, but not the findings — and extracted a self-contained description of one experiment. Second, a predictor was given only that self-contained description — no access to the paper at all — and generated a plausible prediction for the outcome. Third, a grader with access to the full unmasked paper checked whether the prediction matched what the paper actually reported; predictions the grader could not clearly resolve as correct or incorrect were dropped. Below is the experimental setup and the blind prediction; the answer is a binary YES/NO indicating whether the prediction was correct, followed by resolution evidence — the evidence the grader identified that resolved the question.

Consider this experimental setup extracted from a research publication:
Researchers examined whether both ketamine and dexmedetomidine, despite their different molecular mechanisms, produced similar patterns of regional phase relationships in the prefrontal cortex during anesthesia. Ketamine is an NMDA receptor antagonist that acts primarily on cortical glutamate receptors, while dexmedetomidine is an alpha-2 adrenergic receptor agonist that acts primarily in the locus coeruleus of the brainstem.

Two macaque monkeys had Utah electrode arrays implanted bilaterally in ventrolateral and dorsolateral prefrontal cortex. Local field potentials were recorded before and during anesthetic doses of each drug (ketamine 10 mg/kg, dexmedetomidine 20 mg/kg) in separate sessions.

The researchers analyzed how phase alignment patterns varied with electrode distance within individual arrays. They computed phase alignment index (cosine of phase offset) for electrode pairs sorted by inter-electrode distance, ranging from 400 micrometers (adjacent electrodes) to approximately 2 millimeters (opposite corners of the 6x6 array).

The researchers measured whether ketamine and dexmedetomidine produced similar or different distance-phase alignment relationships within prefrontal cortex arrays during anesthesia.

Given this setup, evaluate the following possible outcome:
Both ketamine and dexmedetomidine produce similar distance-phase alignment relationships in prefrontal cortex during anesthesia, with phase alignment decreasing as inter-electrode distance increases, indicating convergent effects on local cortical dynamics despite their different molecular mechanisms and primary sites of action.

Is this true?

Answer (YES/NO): YES